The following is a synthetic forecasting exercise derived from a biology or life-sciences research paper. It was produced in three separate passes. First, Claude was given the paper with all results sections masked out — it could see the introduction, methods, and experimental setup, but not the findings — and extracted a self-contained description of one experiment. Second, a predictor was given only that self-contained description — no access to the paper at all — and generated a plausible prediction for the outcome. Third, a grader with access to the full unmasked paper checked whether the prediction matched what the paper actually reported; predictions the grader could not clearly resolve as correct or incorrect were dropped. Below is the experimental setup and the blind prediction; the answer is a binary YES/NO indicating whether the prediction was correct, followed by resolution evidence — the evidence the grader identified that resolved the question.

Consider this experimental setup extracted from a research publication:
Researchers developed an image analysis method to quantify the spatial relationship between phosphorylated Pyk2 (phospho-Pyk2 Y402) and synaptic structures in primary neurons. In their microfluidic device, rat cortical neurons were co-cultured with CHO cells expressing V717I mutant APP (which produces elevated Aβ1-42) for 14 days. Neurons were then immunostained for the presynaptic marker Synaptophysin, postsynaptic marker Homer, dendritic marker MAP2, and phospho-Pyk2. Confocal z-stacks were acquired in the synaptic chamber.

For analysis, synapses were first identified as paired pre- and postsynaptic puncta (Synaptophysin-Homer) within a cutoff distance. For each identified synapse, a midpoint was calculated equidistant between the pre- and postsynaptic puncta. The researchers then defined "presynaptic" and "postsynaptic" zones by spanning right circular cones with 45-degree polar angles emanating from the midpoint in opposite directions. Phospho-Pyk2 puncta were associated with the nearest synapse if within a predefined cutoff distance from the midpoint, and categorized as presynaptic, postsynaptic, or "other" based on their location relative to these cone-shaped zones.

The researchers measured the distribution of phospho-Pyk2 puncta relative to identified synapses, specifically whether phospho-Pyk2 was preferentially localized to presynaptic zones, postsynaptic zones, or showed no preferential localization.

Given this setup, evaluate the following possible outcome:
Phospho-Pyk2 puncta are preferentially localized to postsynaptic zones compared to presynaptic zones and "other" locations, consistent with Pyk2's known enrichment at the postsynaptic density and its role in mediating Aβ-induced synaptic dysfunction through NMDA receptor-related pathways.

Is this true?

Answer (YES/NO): YES